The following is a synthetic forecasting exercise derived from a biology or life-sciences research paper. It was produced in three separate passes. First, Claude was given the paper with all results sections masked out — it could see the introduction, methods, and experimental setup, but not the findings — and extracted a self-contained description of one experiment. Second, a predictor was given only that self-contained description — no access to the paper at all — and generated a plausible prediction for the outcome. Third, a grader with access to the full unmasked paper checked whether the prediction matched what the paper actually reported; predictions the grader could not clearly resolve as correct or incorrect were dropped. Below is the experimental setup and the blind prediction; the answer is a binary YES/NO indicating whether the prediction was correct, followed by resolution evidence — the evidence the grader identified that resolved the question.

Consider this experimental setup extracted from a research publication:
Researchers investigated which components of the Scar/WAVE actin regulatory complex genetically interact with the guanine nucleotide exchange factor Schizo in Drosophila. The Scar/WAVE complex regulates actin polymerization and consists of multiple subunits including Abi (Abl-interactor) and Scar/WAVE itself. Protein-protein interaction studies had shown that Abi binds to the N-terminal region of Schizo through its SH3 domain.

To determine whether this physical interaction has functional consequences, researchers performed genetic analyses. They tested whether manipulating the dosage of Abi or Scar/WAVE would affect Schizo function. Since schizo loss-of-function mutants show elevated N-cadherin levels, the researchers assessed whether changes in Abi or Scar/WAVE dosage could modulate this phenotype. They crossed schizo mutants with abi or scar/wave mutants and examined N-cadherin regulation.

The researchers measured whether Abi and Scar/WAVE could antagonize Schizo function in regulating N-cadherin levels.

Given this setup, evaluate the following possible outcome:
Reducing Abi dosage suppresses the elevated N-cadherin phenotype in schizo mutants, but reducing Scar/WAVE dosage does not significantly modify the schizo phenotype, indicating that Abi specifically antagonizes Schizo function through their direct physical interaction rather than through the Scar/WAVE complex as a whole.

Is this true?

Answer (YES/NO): YES